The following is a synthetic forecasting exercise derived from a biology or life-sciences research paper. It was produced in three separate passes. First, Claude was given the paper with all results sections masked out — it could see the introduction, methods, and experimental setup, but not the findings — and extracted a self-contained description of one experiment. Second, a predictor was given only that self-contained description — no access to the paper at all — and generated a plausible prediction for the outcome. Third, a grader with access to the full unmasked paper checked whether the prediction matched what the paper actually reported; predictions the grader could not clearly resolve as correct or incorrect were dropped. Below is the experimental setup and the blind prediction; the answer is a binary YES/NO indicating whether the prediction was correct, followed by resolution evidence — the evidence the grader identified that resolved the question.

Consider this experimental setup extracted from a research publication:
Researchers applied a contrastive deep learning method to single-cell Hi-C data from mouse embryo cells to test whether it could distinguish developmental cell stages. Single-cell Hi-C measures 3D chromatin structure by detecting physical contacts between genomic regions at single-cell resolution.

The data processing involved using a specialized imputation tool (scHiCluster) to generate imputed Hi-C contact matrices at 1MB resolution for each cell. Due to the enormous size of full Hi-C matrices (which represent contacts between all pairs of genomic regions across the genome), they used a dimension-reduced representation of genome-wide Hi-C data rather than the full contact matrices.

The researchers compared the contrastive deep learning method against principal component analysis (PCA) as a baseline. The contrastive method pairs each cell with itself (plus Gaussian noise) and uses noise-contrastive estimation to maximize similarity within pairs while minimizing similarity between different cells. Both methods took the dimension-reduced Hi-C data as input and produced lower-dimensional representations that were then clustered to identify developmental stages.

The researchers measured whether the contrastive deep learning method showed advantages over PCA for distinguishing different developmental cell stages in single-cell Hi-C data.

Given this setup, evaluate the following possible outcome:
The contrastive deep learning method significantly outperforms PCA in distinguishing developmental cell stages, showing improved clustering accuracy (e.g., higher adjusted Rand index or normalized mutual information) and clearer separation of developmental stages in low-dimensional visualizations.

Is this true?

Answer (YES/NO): NO